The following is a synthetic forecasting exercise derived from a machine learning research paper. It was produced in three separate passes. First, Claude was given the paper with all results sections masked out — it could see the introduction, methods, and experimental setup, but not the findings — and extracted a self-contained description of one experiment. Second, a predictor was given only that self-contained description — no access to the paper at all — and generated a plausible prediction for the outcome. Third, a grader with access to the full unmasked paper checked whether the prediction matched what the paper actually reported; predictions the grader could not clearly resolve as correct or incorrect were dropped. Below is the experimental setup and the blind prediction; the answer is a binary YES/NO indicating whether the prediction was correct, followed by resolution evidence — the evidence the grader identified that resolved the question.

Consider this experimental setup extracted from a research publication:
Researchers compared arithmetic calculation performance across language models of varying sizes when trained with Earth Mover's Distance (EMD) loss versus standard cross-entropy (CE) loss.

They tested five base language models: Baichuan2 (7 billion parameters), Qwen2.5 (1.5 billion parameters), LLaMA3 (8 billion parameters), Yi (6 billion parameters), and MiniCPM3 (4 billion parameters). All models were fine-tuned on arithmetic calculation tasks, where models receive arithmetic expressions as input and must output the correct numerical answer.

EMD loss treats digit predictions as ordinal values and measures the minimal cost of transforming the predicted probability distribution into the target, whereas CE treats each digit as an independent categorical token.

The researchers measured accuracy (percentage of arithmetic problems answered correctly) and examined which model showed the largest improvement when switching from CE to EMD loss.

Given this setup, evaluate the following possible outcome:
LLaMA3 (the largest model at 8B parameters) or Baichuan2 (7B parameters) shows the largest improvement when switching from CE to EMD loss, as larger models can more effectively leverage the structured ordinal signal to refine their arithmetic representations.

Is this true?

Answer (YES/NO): YES